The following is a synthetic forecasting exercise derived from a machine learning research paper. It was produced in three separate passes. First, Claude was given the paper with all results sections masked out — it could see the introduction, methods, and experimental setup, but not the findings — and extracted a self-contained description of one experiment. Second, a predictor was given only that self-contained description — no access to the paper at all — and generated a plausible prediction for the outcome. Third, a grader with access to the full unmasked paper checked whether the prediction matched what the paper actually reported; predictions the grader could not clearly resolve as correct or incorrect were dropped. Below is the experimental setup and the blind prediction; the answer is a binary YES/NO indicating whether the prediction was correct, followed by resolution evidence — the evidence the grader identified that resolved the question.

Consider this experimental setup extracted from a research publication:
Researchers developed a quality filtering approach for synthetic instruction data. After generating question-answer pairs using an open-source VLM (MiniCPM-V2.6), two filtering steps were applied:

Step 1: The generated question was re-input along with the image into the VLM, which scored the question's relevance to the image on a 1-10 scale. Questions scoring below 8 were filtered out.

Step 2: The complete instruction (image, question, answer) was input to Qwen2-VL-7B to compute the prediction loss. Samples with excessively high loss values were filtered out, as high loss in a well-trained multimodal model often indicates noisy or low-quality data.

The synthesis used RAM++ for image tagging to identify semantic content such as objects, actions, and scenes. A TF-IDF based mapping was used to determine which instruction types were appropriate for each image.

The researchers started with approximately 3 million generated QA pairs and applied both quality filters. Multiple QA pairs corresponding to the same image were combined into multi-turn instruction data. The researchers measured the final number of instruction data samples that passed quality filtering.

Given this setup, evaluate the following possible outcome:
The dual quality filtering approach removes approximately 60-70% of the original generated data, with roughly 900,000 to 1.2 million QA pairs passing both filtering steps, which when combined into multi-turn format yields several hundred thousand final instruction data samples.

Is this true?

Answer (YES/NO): NO